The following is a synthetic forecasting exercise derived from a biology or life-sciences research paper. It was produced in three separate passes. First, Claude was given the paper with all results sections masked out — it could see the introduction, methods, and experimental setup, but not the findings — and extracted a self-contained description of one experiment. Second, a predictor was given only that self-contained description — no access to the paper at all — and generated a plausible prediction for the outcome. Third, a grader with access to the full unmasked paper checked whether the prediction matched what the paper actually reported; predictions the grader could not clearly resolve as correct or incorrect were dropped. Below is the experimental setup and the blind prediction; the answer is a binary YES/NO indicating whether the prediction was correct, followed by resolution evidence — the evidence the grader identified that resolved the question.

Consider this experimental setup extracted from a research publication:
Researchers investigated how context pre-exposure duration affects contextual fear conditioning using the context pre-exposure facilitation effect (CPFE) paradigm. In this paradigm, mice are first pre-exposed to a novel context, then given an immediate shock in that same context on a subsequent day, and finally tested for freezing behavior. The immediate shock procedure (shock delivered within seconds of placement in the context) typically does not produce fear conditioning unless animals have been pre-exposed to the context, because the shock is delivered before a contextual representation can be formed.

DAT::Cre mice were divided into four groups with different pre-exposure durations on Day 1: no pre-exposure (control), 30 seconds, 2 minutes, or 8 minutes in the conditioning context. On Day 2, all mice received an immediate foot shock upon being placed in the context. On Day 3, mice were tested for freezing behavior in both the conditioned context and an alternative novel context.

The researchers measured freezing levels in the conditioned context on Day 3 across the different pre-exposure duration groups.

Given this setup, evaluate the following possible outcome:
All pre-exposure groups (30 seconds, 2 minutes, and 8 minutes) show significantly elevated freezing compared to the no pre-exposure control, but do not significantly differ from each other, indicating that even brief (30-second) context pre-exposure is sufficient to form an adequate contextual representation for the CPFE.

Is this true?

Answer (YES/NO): NO